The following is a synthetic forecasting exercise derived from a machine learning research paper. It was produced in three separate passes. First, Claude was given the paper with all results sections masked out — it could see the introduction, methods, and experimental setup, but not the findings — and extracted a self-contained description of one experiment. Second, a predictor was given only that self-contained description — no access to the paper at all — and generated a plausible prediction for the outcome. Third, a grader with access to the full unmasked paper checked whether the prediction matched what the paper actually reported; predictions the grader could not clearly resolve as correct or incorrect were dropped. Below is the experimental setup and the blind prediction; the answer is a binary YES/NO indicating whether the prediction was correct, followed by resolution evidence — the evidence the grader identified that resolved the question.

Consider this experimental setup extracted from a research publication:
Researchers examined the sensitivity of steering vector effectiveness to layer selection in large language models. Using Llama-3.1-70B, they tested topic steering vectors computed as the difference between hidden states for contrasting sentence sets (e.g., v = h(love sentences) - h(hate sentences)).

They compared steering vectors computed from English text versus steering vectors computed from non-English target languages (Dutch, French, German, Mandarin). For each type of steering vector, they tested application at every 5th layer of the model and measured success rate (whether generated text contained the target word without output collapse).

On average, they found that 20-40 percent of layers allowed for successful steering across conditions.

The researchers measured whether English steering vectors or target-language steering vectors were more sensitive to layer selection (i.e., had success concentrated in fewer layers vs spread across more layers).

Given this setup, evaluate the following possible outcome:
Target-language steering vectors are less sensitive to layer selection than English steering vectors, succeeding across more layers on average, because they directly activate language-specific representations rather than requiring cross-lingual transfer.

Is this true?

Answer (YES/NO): NO